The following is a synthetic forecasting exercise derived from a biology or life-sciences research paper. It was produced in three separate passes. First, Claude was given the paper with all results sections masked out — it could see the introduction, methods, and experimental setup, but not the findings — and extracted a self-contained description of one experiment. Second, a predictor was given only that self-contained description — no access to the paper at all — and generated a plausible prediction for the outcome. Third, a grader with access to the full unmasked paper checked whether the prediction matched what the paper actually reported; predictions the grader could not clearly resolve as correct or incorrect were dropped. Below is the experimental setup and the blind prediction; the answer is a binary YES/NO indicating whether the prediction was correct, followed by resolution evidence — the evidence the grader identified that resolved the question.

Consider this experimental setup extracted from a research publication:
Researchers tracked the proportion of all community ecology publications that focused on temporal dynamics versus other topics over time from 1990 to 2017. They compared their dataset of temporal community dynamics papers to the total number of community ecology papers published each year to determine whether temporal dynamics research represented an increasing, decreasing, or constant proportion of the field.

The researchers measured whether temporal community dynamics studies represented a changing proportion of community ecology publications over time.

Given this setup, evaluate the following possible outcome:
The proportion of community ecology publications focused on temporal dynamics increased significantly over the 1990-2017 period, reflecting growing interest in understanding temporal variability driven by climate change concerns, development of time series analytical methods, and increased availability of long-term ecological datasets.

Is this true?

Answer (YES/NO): NO